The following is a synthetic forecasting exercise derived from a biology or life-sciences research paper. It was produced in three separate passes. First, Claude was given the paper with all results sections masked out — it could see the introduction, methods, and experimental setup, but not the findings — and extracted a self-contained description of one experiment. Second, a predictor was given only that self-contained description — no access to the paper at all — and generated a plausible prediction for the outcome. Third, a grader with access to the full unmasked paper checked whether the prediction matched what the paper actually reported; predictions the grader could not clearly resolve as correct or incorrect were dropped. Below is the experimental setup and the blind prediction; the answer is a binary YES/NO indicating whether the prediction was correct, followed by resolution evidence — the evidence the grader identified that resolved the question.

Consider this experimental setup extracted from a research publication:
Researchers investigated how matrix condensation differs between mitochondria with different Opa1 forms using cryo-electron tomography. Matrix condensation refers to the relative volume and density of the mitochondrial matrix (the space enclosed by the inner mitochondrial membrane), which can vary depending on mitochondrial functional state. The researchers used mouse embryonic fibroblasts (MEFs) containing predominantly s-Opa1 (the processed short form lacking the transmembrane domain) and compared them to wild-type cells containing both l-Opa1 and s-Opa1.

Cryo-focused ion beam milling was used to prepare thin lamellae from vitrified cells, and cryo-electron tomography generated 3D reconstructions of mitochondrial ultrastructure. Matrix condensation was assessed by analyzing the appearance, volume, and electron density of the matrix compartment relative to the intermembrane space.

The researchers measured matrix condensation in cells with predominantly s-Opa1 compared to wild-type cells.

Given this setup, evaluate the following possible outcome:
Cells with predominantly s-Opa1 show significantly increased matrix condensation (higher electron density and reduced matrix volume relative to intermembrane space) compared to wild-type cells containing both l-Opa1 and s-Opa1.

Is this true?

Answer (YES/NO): NO